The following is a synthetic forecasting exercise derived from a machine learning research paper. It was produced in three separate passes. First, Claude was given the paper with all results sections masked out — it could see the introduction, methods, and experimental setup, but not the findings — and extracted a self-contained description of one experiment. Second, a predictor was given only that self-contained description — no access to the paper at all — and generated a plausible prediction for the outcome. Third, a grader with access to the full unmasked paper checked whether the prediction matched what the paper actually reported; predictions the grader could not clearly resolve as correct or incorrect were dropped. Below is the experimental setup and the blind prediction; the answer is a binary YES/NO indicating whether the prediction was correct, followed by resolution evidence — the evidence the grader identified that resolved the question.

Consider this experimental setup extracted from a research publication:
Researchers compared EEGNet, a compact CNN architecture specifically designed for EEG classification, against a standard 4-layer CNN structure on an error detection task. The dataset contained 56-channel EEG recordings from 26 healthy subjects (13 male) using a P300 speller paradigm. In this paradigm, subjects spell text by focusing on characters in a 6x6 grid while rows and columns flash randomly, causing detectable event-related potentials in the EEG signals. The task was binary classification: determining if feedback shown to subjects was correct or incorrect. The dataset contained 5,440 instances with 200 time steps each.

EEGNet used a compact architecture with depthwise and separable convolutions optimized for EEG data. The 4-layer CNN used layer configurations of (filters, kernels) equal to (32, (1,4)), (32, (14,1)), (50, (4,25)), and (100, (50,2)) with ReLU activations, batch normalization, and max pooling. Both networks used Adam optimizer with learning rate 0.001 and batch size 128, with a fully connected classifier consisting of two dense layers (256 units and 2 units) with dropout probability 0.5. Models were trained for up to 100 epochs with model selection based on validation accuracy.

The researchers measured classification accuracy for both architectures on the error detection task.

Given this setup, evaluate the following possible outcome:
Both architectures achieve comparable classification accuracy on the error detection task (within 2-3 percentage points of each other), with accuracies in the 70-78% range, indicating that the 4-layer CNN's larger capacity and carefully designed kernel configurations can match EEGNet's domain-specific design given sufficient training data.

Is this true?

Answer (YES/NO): YES